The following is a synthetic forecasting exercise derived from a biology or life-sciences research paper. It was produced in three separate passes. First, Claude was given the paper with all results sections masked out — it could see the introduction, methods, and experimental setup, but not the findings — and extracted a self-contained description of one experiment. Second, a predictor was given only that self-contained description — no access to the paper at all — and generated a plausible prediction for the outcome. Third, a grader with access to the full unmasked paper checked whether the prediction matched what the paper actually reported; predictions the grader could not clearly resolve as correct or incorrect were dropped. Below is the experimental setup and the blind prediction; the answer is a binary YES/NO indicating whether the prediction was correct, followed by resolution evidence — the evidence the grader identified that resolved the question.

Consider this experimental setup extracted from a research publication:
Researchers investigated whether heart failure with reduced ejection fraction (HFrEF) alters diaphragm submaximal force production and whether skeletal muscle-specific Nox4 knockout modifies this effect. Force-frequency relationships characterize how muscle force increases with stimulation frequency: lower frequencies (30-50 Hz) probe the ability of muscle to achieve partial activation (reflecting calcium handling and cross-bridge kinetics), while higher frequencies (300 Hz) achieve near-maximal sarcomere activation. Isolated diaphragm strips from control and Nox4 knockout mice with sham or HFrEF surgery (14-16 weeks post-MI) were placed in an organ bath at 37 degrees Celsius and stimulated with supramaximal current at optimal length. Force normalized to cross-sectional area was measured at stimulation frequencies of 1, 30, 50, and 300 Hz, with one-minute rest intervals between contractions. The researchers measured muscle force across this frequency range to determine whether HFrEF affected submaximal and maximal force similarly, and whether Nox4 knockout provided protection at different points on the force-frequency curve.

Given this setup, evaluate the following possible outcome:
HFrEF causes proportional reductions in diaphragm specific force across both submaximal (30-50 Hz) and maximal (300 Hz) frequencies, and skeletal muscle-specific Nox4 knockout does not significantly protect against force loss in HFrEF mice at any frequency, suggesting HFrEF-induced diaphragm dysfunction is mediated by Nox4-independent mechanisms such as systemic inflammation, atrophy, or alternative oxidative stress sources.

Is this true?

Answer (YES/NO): NO